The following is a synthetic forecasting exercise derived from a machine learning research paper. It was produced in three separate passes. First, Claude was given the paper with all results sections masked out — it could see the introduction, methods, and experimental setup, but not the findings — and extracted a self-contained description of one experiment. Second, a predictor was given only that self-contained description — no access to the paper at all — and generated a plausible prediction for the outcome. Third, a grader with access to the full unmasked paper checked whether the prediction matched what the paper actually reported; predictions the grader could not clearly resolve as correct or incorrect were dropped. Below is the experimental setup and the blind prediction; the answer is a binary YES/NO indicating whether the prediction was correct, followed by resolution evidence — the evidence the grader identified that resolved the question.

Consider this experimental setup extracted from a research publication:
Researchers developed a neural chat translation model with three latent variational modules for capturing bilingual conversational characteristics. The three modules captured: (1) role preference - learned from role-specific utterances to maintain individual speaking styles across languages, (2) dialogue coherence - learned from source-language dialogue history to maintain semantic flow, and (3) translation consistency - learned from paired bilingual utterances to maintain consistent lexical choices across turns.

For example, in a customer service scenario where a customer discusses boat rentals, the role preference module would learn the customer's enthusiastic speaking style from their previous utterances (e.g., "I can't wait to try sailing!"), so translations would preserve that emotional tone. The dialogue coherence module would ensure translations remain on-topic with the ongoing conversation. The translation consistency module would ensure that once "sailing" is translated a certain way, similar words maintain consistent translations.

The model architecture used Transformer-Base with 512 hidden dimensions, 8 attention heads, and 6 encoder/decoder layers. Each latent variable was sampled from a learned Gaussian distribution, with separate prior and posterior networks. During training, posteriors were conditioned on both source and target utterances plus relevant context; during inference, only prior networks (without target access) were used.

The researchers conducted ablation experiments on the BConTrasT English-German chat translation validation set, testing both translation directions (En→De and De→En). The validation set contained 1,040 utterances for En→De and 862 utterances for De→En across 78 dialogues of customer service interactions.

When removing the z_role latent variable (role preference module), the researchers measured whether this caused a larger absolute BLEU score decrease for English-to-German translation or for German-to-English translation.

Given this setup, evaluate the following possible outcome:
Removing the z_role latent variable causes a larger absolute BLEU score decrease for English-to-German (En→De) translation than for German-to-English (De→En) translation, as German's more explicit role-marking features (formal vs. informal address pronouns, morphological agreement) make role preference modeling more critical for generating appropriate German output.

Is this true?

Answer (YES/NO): NO